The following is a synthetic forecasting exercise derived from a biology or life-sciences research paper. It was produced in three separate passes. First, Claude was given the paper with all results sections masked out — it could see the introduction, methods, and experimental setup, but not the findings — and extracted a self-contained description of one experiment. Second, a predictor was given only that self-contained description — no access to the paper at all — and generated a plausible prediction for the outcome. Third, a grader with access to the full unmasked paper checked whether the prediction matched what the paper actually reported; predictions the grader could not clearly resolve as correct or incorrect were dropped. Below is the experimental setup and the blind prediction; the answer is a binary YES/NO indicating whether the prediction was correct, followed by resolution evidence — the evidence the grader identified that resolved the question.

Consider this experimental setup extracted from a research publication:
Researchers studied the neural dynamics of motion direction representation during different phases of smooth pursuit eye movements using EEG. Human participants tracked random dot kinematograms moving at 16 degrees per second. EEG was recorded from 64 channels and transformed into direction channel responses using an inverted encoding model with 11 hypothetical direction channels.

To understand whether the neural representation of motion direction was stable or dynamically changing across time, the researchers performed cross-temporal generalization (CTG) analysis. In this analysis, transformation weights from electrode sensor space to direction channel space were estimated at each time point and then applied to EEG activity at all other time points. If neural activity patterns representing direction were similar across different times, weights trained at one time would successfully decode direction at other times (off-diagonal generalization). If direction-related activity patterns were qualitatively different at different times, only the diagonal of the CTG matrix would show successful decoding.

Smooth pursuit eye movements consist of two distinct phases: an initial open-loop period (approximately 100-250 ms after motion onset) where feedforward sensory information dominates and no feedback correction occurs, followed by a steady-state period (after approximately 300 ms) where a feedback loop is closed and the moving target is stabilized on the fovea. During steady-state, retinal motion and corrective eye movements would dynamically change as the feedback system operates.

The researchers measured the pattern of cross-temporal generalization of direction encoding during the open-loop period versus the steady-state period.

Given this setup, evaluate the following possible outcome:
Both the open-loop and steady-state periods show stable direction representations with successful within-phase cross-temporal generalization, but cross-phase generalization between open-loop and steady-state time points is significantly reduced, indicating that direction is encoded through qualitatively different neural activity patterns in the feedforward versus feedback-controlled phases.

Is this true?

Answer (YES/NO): NO